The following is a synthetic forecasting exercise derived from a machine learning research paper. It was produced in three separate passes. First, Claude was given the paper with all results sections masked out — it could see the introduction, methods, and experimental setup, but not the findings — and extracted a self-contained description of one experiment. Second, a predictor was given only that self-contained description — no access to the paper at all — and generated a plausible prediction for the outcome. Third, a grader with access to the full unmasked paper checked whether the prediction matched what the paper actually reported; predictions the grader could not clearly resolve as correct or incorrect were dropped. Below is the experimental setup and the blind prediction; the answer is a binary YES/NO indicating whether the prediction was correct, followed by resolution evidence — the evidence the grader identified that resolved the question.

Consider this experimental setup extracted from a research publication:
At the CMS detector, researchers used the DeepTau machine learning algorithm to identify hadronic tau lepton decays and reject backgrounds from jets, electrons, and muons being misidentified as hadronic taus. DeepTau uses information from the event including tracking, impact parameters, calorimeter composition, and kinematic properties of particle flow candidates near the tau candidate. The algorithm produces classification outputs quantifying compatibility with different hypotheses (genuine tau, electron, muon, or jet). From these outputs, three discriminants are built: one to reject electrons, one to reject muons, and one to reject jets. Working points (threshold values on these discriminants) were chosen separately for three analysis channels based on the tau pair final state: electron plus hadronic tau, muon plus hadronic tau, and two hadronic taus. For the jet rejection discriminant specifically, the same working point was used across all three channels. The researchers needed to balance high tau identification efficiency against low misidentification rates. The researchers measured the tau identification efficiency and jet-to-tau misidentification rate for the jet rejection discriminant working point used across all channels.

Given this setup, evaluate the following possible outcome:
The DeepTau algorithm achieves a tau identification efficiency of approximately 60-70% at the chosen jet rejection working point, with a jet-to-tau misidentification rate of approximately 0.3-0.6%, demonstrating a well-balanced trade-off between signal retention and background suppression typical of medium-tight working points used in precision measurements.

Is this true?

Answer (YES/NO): NO